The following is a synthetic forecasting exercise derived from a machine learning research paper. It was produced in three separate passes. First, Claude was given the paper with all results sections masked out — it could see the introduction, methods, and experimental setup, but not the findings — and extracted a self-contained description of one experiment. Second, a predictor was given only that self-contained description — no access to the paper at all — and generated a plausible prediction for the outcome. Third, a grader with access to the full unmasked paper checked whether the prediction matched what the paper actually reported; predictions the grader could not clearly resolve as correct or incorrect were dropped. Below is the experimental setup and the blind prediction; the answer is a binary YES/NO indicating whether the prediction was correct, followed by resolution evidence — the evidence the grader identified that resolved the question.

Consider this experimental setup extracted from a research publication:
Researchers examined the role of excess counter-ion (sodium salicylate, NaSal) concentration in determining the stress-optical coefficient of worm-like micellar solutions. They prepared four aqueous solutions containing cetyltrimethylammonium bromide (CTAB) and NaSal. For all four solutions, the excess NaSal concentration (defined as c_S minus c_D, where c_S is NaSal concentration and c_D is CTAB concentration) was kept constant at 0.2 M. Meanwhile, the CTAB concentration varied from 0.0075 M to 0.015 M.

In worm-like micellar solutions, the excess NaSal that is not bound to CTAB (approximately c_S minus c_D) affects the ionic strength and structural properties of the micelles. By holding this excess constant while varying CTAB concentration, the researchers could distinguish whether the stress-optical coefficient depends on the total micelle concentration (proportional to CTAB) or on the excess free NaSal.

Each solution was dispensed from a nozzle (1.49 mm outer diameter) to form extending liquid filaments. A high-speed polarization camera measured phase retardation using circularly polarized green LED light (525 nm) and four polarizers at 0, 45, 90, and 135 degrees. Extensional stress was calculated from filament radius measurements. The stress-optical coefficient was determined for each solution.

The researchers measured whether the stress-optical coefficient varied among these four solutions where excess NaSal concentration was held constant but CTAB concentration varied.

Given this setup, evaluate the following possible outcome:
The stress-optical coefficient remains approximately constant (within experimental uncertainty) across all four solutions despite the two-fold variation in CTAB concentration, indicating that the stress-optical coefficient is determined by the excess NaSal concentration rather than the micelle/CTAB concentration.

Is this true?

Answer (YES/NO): NO